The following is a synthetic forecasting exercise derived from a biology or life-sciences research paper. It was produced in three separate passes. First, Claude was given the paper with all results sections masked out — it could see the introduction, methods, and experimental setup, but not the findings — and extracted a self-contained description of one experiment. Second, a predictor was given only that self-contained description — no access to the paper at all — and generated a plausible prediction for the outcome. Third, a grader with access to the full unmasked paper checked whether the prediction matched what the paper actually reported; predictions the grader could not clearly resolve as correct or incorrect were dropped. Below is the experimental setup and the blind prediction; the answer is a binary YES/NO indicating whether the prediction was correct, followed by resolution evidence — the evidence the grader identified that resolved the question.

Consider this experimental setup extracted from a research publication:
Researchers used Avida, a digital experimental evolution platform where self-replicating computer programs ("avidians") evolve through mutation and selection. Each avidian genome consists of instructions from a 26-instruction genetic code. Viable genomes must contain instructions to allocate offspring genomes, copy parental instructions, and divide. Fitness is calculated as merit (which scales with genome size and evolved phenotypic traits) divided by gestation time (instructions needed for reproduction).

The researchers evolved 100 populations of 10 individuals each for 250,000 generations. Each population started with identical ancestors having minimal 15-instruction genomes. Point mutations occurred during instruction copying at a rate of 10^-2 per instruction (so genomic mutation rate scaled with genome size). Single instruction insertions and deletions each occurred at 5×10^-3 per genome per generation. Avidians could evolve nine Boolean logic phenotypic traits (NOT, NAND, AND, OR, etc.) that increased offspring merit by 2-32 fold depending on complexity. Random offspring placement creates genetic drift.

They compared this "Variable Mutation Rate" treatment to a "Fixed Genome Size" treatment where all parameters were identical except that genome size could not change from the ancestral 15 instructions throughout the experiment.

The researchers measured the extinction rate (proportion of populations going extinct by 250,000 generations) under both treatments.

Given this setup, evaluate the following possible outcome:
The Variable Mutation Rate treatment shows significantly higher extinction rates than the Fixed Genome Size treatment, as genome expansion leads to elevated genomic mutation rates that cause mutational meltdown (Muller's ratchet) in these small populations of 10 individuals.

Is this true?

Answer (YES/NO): YES